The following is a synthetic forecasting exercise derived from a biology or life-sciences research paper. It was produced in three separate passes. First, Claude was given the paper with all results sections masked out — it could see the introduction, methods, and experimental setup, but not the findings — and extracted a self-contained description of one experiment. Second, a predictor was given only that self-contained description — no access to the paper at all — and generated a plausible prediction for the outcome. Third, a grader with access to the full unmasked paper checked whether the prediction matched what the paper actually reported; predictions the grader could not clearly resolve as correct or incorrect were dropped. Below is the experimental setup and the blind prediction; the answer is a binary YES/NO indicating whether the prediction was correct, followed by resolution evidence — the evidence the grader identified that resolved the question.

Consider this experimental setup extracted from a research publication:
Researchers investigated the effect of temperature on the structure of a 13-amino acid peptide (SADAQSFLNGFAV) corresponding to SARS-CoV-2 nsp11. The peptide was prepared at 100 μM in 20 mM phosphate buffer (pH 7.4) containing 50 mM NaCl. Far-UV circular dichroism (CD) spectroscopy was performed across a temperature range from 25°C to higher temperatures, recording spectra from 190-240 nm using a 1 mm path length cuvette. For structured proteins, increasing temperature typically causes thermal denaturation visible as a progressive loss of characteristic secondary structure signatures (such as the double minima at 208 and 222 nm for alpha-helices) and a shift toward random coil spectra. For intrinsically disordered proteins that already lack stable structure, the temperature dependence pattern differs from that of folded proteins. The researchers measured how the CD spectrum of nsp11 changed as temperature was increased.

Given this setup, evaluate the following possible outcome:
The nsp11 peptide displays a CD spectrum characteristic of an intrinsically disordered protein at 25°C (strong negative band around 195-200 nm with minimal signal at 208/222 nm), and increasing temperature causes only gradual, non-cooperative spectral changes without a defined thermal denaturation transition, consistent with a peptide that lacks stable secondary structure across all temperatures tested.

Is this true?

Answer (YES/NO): NO